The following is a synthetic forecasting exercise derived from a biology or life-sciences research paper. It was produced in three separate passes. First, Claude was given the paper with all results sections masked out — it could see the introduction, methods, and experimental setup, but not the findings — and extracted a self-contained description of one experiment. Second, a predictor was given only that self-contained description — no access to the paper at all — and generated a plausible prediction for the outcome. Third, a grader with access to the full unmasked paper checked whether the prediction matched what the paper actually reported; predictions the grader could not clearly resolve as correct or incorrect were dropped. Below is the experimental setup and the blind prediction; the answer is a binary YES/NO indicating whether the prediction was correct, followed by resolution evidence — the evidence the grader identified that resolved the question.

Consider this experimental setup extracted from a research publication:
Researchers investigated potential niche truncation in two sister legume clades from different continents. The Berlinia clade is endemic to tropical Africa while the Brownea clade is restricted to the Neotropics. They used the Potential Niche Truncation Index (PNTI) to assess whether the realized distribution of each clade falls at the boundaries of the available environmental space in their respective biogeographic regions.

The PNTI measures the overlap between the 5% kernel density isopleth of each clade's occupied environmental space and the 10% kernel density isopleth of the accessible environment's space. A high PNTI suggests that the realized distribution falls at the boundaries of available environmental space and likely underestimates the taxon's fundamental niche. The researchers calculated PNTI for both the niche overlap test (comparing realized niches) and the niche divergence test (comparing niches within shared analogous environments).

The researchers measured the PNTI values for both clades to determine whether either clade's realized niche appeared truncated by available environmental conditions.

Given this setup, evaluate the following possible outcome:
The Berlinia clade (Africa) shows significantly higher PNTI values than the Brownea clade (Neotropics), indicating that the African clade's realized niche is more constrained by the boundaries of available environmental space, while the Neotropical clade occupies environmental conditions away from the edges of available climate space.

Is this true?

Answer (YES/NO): NO